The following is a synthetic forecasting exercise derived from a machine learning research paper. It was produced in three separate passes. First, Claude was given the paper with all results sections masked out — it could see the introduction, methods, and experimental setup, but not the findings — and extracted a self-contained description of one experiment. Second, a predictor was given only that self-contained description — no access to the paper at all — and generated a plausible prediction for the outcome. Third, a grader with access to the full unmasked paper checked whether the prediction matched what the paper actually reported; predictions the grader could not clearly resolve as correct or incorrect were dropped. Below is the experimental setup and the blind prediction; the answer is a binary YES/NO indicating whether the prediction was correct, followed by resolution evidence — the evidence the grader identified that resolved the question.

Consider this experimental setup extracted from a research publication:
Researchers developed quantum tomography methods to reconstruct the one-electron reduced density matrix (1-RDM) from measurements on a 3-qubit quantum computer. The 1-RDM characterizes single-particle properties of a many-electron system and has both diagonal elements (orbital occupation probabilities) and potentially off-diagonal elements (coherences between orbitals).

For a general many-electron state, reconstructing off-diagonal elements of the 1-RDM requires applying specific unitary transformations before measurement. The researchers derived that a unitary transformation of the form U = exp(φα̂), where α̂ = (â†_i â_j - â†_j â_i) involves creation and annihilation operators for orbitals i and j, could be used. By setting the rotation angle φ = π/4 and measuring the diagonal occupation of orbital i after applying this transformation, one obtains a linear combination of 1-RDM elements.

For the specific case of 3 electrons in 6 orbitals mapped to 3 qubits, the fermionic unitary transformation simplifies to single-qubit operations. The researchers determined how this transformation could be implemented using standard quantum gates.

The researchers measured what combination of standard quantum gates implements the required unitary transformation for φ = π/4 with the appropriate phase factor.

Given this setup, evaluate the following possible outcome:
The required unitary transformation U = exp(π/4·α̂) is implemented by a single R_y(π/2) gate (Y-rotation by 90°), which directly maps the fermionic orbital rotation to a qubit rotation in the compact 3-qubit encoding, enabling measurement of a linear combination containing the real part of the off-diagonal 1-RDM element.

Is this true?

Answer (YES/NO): NO